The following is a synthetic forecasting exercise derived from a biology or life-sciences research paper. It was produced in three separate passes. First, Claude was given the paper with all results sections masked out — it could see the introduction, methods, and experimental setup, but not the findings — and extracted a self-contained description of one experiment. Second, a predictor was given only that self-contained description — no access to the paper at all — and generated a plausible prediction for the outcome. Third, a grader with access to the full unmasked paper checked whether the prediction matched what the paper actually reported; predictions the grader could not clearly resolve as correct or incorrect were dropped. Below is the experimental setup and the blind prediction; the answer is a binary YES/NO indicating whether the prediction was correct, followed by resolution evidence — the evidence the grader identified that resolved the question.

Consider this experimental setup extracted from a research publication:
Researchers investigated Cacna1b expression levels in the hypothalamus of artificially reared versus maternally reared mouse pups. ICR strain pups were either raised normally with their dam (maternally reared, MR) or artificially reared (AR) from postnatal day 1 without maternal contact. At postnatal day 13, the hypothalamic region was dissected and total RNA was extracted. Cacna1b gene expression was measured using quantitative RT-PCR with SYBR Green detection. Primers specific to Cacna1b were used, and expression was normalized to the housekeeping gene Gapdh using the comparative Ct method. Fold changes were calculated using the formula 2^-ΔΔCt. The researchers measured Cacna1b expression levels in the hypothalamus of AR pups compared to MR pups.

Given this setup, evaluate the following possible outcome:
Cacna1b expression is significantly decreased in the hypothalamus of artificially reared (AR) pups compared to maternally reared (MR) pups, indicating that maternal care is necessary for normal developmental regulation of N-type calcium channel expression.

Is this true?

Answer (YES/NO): YES